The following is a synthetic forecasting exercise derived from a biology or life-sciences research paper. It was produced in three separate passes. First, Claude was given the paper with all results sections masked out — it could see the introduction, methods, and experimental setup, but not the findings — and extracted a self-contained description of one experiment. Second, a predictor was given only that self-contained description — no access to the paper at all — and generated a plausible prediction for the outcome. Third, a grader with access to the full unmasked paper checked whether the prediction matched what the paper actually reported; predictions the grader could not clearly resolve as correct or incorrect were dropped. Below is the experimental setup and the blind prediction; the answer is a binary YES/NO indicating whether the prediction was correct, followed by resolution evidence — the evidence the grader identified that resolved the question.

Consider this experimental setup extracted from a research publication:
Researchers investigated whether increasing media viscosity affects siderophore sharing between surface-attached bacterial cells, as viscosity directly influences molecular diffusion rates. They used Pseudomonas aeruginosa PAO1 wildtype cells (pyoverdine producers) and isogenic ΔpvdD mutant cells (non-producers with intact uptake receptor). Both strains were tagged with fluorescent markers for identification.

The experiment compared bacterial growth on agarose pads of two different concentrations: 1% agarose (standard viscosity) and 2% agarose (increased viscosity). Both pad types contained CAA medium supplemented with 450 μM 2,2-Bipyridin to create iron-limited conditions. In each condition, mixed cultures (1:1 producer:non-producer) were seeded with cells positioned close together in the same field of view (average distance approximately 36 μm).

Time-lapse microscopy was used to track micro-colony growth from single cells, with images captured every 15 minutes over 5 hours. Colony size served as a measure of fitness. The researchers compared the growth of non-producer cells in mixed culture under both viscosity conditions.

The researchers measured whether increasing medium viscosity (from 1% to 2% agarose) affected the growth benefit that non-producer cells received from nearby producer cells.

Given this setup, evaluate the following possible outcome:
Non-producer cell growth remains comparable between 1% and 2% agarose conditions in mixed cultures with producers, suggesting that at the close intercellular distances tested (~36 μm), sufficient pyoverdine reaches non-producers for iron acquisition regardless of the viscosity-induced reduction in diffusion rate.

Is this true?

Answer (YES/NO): NO